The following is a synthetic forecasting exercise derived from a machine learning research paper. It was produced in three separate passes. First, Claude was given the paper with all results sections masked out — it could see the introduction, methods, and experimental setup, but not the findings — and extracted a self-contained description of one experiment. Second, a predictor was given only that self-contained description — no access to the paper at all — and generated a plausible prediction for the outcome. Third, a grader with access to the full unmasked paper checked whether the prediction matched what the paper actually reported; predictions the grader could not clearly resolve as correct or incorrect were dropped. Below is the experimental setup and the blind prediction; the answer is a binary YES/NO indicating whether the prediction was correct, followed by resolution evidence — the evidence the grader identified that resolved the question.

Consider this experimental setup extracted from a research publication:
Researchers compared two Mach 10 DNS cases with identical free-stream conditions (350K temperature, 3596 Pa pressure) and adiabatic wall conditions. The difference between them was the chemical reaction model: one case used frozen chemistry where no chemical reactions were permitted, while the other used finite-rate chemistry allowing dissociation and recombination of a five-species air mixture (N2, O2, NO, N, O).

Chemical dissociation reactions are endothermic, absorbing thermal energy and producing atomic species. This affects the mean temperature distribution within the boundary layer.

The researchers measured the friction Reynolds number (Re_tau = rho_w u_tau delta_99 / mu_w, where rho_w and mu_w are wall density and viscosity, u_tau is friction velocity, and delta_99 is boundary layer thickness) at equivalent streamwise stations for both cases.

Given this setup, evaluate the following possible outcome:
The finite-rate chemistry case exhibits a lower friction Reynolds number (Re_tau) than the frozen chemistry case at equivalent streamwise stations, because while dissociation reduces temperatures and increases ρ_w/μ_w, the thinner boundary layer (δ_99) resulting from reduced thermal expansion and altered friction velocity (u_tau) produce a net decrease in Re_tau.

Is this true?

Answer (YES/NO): NO